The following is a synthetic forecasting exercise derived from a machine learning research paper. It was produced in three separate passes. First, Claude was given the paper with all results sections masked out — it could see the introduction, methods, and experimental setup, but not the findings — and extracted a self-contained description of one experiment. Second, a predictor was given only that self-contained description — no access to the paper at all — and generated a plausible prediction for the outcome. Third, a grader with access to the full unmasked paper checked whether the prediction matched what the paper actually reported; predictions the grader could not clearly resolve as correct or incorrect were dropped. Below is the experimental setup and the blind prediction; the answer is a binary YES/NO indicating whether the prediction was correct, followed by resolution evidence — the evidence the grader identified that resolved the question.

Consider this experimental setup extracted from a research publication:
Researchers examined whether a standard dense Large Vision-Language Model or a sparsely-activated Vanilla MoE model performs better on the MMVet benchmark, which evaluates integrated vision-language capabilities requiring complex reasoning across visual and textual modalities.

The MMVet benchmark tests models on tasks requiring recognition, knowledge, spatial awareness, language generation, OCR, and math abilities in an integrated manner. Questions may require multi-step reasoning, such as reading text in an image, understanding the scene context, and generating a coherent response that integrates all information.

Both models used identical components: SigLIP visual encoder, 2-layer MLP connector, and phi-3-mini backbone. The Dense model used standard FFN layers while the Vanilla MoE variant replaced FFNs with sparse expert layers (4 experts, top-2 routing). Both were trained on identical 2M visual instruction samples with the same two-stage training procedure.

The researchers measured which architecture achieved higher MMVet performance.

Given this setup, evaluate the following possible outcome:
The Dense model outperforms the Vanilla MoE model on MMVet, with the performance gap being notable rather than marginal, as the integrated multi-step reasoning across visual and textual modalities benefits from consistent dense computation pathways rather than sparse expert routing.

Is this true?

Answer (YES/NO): NO